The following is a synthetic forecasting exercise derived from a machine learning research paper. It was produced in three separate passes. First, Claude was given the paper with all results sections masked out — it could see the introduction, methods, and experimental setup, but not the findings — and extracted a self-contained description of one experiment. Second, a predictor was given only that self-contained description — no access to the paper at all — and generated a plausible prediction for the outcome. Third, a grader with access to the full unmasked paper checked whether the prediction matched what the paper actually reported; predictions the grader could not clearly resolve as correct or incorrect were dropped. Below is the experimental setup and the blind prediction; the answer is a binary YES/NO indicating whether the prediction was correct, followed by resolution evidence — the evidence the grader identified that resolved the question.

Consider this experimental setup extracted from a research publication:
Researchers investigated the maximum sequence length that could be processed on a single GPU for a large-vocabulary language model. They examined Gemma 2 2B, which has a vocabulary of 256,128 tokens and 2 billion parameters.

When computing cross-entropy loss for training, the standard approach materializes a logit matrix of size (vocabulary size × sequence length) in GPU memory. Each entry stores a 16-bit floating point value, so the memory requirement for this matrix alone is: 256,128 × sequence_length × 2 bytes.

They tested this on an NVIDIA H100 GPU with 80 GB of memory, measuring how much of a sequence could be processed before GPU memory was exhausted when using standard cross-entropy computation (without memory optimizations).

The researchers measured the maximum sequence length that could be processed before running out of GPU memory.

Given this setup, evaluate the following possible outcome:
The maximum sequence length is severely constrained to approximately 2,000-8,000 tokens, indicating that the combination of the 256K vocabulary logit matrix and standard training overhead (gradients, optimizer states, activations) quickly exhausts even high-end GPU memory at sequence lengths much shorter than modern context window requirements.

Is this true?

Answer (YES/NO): NO